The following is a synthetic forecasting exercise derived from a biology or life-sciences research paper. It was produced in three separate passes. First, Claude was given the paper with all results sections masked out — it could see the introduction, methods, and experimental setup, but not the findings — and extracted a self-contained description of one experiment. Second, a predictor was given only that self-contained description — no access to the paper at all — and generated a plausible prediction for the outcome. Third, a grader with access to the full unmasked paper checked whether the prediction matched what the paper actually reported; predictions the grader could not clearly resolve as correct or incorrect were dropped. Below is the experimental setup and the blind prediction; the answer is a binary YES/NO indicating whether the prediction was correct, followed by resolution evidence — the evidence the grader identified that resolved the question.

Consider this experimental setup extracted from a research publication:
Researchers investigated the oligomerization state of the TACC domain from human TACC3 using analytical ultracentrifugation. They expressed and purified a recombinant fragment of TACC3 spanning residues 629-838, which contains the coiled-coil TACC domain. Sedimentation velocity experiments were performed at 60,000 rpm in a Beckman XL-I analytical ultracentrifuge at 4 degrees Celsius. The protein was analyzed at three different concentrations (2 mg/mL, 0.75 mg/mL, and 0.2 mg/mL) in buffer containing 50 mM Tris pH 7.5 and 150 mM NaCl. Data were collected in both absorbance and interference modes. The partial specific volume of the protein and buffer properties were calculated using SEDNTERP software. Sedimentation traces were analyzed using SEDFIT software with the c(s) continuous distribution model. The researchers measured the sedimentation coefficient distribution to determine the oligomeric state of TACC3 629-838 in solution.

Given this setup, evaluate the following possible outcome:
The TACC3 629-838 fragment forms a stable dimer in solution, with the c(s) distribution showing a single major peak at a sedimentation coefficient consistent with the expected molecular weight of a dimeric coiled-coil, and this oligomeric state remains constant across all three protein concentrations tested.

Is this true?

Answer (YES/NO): YES